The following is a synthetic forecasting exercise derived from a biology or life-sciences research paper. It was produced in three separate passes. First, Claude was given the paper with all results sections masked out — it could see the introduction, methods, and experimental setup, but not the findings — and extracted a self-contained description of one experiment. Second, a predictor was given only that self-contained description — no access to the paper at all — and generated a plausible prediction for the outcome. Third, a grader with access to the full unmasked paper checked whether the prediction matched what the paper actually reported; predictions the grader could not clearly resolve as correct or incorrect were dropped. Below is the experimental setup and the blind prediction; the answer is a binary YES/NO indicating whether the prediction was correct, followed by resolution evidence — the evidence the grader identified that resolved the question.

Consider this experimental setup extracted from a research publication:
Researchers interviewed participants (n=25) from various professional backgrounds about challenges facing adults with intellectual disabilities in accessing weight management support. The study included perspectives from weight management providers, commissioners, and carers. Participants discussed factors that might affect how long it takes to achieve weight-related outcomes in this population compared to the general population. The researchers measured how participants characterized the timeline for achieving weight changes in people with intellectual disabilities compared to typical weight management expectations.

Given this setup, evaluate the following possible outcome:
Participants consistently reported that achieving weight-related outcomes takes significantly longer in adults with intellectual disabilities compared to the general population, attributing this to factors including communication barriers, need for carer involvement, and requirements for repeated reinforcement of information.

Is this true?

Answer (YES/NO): NO